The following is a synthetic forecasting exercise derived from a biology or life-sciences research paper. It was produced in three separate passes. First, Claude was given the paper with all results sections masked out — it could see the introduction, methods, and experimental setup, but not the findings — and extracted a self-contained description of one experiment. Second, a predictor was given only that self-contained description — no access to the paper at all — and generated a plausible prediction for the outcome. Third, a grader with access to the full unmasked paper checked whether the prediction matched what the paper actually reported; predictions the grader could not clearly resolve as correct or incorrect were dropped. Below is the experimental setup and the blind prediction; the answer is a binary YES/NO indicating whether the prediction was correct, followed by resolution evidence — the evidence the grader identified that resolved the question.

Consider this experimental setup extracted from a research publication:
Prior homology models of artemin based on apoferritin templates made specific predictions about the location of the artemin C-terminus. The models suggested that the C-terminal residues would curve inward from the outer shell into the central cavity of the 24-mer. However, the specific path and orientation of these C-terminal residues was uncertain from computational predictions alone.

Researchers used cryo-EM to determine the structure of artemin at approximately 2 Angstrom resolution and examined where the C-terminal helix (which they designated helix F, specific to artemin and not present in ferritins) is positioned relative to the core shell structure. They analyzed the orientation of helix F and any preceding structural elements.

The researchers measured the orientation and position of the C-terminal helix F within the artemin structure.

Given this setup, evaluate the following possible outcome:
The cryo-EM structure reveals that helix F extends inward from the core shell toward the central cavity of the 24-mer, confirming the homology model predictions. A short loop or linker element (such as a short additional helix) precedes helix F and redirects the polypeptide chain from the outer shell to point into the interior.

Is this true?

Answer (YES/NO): NO